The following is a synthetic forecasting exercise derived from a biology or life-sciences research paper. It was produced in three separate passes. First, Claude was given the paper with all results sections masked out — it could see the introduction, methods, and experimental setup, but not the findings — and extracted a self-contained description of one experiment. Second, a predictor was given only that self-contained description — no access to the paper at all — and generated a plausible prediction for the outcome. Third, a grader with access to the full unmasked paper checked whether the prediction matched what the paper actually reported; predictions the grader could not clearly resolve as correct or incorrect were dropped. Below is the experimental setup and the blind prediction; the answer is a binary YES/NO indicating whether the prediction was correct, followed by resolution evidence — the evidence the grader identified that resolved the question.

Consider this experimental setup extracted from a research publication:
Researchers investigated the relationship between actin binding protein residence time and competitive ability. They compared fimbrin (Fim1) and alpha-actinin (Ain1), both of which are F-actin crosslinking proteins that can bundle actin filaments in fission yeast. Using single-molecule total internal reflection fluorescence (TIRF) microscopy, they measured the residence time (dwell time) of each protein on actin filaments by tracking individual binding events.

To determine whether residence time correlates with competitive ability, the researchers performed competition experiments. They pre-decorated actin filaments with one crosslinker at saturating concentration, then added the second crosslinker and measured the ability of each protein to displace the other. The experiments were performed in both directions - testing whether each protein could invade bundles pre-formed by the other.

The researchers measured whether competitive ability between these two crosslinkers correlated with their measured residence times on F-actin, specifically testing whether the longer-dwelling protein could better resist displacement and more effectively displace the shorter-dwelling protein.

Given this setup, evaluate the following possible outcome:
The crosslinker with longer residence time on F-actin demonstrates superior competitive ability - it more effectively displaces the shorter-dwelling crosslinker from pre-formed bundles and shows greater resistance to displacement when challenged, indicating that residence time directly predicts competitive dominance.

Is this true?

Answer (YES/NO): YES